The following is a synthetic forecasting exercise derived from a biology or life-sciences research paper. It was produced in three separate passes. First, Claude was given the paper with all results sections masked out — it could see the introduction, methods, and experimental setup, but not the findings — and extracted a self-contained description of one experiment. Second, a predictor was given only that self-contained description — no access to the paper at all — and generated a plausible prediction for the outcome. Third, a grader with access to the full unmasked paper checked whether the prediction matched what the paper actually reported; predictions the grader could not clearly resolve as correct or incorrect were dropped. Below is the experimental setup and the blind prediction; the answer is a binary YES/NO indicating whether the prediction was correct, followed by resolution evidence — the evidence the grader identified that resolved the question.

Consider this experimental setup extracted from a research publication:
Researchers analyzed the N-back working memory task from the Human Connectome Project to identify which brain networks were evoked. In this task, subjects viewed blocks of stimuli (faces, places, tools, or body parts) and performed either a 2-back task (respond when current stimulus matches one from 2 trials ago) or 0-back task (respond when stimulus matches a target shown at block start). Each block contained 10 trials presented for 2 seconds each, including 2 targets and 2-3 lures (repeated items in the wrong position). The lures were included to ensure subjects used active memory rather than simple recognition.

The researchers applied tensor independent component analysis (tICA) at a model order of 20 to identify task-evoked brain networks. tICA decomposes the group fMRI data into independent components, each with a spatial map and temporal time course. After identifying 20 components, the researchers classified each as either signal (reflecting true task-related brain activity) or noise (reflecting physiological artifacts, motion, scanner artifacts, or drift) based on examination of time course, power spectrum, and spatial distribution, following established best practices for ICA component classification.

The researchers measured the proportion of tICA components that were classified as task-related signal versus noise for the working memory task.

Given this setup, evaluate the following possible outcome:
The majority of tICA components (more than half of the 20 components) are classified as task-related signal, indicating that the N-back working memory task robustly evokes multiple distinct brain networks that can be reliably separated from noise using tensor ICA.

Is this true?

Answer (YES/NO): YES